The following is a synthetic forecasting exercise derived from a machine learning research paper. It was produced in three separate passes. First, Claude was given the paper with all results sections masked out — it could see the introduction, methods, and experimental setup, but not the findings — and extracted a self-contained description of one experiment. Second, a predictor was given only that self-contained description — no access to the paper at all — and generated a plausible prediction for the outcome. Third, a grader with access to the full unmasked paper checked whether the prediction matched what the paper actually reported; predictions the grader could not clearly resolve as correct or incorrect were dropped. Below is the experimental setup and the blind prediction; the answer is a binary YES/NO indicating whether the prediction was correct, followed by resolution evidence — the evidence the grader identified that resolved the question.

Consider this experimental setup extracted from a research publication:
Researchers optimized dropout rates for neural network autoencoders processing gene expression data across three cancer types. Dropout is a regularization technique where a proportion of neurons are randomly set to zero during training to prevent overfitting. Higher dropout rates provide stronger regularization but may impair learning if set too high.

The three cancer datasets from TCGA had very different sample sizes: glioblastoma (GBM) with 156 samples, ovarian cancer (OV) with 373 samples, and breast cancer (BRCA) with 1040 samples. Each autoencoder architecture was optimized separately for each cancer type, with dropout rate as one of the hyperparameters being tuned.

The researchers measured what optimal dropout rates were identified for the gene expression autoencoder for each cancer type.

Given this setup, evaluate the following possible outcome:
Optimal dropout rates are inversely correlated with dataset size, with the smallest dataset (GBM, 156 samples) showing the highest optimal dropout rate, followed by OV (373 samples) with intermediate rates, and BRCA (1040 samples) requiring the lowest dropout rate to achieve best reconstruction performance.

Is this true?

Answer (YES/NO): YES